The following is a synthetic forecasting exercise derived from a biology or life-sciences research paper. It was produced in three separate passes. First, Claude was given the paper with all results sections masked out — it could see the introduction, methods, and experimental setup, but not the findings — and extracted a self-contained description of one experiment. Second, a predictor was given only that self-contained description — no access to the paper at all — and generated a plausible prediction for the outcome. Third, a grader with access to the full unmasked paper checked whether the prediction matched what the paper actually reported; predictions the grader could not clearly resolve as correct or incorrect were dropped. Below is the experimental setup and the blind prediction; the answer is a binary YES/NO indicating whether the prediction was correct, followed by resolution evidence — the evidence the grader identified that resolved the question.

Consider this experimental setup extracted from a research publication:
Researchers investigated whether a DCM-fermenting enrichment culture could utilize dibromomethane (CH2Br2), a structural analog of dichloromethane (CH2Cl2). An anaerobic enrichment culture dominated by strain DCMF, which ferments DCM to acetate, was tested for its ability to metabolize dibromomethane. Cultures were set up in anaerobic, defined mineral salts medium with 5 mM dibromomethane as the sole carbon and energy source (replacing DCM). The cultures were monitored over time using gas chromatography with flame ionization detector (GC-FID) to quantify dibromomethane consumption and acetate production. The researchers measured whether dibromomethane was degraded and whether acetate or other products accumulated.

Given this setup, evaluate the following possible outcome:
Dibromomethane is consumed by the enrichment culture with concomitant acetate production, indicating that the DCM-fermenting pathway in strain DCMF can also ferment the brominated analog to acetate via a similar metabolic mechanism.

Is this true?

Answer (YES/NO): NO